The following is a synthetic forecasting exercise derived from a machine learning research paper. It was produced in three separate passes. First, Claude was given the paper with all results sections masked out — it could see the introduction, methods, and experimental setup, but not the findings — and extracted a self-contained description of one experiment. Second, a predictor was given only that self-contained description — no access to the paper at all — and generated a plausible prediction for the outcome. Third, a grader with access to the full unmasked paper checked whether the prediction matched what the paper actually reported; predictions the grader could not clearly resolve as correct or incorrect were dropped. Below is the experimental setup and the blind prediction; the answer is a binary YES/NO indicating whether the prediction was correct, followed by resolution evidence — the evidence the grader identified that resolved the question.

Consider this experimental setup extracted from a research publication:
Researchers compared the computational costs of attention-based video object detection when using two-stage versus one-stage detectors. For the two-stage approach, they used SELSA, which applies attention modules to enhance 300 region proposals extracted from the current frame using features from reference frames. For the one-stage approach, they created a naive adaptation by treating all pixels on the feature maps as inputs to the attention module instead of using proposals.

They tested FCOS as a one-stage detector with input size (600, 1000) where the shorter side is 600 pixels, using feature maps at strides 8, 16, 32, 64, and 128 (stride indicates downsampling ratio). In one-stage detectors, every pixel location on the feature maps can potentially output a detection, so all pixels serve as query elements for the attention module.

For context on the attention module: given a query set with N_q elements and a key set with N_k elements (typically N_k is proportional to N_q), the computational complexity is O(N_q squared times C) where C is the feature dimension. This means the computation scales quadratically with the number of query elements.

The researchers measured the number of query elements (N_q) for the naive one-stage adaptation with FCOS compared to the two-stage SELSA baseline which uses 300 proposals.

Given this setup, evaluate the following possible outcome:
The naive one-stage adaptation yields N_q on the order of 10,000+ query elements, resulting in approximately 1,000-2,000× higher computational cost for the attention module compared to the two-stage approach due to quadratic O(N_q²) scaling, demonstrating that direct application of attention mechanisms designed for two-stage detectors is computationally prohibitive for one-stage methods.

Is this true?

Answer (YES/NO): YES